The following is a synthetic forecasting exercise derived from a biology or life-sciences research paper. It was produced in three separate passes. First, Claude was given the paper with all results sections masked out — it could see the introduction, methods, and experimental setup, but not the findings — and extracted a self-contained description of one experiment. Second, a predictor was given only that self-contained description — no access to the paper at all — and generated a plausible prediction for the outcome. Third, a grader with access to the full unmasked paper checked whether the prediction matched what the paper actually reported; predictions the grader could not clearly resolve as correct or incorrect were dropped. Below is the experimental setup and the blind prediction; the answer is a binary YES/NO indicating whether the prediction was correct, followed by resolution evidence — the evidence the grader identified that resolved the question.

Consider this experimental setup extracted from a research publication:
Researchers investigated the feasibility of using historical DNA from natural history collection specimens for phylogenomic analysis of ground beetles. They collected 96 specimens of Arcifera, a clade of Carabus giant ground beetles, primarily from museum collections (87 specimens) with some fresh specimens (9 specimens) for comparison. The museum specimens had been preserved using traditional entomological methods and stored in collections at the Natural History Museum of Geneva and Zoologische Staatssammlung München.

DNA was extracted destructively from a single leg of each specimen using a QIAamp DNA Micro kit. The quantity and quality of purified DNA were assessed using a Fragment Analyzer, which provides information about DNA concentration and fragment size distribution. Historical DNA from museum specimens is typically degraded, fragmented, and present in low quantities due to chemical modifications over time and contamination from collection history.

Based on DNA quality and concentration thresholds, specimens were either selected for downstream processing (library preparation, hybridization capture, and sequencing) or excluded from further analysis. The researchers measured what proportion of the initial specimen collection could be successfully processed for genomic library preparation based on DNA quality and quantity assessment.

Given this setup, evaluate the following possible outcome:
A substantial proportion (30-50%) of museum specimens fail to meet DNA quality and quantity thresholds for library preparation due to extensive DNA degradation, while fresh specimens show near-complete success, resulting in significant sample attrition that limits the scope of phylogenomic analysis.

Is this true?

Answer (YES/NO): NO